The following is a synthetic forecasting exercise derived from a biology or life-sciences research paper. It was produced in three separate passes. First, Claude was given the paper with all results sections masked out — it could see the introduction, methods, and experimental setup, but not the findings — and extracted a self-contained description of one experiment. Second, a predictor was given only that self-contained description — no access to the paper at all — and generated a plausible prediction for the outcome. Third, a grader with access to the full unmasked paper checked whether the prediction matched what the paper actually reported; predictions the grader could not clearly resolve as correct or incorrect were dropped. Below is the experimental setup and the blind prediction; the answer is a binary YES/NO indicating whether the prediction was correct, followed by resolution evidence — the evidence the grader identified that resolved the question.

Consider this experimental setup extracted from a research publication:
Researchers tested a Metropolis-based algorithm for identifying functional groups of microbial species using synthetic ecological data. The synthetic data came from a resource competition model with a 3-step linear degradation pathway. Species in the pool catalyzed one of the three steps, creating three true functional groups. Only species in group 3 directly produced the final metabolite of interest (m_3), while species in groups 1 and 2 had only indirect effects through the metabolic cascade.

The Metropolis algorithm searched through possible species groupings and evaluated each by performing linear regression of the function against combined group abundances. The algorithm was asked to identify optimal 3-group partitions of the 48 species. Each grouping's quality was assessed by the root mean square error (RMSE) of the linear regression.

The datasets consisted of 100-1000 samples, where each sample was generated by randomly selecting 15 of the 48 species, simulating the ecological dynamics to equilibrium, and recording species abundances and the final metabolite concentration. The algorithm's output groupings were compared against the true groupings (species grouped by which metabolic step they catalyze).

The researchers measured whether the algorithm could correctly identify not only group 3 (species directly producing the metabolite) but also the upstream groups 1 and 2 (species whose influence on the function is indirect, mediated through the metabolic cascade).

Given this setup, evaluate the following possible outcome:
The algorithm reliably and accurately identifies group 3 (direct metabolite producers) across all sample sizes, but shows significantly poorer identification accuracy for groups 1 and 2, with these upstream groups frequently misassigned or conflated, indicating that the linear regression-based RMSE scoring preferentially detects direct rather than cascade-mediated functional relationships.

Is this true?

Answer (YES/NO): YES